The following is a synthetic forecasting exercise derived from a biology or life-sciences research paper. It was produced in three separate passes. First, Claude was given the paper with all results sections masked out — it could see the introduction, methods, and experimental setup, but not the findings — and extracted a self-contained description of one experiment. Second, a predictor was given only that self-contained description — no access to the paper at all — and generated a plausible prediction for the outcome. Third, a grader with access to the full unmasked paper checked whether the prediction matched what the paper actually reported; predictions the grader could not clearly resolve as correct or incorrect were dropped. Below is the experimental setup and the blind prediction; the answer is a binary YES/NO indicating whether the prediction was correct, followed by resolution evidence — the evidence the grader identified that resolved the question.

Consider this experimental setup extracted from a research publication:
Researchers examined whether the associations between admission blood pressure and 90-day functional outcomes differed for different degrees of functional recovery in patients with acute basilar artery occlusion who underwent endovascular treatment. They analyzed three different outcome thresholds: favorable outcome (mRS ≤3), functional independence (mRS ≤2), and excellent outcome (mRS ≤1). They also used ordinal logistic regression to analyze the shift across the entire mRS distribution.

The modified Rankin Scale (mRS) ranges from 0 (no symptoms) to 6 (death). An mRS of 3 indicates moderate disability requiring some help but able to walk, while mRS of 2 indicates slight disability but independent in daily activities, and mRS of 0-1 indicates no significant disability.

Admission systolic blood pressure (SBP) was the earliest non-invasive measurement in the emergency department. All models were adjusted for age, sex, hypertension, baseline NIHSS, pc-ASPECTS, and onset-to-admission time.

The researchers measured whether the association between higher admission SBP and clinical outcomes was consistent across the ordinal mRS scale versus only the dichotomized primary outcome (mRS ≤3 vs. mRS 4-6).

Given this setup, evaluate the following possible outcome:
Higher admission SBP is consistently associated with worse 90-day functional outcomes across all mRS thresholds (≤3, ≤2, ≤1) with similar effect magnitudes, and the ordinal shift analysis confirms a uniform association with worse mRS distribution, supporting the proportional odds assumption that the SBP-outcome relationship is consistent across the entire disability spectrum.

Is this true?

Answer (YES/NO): NO